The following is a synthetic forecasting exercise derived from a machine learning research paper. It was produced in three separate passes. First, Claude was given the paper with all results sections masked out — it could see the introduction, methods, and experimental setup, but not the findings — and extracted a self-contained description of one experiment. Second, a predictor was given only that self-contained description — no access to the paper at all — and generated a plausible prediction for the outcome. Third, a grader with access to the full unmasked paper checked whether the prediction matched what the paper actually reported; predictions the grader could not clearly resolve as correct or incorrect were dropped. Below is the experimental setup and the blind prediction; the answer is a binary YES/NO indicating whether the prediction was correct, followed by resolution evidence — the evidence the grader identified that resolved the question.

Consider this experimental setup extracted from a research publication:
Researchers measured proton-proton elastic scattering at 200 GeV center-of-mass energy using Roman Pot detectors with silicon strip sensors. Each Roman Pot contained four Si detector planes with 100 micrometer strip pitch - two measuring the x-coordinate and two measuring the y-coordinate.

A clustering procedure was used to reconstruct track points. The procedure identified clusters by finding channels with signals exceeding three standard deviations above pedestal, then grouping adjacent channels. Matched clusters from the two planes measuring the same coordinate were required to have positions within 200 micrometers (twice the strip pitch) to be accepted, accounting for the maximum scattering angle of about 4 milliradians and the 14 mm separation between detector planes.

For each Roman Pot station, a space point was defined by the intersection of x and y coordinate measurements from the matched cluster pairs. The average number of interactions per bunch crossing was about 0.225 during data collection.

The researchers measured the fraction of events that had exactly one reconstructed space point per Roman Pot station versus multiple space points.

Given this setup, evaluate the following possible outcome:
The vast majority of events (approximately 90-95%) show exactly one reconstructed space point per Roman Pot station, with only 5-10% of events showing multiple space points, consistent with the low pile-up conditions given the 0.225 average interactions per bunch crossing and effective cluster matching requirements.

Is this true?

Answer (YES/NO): YES